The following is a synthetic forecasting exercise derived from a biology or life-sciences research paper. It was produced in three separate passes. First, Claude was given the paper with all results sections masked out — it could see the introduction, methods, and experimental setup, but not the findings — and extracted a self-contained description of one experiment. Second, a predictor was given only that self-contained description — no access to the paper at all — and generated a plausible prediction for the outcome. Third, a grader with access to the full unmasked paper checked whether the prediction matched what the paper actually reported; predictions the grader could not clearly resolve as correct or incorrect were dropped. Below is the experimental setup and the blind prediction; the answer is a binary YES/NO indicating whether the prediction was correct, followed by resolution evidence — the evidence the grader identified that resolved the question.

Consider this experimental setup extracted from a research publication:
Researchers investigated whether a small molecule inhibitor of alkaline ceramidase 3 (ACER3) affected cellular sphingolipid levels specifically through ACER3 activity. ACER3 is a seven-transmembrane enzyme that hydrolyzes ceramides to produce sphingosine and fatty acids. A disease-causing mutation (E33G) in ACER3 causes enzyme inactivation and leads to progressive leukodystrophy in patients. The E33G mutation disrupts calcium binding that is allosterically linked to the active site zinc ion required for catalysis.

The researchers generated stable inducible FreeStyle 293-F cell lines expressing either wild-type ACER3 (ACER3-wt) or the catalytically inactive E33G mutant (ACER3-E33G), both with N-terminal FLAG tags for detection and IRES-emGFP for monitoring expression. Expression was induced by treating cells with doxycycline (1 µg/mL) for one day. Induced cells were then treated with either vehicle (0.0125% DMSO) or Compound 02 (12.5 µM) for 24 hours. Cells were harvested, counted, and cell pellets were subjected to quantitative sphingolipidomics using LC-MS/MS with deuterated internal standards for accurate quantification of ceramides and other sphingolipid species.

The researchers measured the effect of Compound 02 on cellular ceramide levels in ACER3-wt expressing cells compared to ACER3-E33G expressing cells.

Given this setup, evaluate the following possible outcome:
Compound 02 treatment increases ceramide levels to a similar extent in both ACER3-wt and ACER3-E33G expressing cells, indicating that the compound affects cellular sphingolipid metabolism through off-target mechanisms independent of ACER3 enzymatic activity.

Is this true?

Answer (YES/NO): NO